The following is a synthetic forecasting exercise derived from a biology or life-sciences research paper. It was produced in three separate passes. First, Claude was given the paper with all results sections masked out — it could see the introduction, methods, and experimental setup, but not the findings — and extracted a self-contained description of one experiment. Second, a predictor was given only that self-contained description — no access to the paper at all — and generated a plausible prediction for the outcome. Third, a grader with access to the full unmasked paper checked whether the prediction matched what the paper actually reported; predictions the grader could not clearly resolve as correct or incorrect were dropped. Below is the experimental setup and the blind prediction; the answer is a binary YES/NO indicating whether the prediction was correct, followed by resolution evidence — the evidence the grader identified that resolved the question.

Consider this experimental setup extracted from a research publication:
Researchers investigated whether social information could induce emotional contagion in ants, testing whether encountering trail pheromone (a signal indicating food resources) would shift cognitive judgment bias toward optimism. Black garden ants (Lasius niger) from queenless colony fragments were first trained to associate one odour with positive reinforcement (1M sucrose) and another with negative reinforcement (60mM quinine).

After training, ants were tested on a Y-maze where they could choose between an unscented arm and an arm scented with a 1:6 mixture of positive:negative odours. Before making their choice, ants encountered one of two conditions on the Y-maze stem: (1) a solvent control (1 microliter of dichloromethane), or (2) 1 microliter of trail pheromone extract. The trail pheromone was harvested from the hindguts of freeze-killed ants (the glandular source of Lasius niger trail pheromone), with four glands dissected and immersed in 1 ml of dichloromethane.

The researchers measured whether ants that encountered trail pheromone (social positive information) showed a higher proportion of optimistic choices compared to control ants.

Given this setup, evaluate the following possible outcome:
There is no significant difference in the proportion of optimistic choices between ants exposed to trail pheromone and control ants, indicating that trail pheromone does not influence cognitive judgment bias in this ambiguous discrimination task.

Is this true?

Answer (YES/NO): YES